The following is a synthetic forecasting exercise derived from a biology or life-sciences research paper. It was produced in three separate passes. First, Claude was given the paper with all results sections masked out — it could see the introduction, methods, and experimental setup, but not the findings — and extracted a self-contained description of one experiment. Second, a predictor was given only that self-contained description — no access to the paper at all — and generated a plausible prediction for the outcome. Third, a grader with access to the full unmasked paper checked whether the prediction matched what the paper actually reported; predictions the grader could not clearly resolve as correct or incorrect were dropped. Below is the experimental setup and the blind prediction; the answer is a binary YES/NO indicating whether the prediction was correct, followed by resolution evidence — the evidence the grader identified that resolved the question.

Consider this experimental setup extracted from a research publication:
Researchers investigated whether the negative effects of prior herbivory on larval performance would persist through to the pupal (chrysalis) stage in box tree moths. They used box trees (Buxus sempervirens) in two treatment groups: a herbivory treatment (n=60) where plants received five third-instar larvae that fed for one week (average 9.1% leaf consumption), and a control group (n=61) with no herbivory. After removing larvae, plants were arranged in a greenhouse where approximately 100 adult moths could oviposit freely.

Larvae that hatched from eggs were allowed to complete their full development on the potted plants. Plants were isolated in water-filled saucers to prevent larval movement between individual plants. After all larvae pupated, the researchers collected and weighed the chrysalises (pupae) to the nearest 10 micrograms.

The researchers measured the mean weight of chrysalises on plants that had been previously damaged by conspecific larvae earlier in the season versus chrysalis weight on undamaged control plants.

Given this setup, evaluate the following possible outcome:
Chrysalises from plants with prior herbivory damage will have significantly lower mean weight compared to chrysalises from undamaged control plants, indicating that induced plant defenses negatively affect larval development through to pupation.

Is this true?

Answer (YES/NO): YES